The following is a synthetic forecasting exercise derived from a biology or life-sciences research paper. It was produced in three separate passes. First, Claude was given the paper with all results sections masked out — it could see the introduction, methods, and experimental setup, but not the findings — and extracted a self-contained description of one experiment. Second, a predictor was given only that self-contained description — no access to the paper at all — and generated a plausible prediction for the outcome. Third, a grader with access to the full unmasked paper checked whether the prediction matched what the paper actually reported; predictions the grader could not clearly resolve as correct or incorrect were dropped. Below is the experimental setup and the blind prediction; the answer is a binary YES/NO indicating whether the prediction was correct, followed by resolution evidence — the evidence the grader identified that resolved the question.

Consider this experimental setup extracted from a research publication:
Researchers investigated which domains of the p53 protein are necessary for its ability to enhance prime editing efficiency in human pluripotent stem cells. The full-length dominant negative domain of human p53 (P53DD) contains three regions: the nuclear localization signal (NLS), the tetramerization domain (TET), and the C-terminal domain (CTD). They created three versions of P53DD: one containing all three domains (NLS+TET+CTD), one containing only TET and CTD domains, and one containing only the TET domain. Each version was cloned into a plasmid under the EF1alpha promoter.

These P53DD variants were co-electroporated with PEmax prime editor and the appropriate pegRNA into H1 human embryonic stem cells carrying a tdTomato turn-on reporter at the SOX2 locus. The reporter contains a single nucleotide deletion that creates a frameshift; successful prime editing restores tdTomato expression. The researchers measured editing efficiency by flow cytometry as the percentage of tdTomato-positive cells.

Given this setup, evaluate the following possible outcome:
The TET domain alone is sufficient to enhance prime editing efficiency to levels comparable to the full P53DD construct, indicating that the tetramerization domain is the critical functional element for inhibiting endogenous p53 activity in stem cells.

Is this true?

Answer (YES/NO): NO